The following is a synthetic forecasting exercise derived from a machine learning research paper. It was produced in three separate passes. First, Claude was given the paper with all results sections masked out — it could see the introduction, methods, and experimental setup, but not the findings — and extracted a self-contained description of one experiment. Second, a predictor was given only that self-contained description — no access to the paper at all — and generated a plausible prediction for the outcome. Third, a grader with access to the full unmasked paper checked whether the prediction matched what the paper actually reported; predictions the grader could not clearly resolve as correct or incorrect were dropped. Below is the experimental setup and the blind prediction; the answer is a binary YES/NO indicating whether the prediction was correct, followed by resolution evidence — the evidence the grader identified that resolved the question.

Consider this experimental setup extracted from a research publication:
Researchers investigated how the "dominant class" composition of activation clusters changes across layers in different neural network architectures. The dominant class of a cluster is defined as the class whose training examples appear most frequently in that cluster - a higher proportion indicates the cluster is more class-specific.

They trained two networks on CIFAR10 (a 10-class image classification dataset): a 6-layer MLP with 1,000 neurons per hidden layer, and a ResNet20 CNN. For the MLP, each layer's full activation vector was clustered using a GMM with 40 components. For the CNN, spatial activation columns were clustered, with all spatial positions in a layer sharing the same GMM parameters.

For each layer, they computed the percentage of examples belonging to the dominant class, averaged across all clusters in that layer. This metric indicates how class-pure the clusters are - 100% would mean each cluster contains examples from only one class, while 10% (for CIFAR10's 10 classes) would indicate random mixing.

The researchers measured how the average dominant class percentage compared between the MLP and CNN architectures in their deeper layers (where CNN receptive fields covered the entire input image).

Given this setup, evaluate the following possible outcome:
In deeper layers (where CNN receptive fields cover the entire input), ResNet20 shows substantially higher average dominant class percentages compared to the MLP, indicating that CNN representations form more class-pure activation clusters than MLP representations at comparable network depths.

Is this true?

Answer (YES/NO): NO